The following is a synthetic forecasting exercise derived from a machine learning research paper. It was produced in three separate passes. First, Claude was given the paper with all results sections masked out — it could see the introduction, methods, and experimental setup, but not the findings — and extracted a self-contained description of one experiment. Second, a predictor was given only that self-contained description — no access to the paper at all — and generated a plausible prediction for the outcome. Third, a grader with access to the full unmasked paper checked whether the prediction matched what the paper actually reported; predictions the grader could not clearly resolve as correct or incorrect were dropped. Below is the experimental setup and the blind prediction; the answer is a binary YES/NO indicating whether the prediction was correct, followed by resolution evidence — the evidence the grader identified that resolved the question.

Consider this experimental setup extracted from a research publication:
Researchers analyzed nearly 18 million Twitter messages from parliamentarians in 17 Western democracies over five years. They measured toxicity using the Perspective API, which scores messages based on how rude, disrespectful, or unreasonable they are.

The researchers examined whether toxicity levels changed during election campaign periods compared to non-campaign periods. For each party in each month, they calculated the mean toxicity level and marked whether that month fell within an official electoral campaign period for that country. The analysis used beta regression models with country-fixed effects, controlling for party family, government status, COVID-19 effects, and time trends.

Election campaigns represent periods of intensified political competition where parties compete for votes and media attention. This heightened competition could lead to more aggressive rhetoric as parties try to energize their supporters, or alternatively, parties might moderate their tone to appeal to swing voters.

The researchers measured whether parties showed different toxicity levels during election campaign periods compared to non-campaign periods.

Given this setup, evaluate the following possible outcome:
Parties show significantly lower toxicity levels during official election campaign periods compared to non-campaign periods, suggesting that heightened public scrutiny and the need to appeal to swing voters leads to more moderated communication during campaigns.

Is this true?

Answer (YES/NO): YES